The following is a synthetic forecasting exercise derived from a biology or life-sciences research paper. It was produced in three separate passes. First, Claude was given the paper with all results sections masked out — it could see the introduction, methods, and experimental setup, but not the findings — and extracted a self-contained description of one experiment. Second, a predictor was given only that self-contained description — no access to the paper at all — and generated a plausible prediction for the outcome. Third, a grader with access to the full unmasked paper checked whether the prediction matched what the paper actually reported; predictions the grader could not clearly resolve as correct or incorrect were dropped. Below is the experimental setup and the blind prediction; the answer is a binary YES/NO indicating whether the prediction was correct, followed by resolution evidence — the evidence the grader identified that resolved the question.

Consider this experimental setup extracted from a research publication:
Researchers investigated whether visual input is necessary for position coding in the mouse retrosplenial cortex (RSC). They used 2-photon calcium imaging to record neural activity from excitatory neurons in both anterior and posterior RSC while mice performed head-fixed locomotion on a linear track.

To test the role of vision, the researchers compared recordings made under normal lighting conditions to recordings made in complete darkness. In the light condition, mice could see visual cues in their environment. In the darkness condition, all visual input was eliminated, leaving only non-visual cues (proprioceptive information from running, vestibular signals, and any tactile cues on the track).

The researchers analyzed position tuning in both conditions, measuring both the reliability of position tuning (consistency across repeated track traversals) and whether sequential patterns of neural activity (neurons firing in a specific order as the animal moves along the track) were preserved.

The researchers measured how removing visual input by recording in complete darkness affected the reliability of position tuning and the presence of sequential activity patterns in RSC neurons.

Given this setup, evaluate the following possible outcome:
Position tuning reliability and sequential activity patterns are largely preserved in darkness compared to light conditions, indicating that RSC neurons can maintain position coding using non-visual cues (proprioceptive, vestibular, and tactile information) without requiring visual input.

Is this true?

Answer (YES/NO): NO